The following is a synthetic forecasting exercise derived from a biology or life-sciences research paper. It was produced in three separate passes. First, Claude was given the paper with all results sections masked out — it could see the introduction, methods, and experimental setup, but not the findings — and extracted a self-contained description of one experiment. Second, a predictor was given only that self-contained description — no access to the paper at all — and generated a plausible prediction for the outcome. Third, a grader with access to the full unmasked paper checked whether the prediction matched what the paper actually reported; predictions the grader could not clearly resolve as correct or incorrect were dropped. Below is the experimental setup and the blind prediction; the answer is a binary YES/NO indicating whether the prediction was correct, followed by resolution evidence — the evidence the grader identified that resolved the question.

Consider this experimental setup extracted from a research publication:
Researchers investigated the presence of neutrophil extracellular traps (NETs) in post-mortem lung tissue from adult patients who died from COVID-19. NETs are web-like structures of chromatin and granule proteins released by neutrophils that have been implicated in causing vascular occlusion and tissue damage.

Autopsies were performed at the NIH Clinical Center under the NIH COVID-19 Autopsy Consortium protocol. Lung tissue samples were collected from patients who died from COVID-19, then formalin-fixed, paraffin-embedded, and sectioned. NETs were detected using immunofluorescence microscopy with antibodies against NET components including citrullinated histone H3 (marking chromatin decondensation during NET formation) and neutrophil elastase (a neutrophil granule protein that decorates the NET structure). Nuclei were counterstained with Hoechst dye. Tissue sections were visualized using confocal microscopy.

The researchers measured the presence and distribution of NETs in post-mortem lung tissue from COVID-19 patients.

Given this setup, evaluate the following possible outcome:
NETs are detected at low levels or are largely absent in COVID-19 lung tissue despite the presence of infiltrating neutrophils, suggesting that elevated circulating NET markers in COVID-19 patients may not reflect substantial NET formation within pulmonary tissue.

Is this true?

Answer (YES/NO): NO